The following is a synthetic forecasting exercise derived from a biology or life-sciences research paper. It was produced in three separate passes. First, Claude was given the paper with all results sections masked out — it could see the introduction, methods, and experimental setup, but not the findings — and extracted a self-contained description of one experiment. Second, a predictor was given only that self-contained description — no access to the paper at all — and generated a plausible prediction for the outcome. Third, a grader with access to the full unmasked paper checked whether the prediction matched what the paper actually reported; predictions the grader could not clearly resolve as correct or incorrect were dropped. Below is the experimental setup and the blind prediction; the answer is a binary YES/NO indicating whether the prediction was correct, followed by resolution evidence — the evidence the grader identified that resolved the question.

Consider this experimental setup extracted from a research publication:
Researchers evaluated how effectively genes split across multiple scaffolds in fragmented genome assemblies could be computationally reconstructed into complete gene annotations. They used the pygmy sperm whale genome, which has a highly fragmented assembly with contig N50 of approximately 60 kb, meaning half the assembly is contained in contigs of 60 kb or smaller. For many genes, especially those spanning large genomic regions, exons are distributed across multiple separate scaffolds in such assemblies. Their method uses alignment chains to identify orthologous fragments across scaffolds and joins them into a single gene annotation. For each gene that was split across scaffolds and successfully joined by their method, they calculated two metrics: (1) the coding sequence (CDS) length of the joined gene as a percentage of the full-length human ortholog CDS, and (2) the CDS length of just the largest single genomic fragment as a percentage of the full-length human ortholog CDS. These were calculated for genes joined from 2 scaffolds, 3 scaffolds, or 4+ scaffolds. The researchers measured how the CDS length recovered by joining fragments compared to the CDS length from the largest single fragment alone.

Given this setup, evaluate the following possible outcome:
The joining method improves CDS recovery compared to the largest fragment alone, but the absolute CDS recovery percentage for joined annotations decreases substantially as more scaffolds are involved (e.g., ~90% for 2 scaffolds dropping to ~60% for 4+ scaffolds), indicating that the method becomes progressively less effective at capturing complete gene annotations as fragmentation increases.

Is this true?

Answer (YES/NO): NO